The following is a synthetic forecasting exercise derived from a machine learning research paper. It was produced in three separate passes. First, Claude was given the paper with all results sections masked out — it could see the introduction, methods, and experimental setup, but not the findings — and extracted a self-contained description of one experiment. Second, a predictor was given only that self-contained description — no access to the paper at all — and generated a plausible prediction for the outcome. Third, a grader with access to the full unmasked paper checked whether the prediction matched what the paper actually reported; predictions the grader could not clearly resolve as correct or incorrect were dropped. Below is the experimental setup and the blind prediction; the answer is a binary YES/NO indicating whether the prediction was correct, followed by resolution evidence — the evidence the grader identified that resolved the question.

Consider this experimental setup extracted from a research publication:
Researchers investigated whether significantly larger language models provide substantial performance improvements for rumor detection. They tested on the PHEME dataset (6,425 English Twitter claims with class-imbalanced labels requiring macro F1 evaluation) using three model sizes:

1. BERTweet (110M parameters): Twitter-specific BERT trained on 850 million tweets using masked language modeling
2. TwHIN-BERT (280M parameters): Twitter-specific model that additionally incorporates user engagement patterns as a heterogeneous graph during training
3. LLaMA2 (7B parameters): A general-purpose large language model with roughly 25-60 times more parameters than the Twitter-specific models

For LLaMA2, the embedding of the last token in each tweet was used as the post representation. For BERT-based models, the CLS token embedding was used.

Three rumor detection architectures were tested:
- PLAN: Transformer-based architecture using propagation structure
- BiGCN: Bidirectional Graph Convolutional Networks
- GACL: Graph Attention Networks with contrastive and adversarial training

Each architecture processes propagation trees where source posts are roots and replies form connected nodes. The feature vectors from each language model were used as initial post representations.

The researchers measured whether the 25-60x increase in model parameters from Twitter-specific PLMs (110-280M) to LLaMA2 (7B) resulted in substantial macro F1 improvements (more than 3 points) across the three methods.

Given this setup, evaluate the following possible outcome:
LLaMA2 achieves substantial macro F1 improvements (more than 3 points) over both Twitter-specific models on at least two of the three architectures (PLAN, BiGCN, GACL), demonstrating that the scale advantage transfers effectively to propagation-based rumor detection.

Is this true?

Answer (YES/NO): NO